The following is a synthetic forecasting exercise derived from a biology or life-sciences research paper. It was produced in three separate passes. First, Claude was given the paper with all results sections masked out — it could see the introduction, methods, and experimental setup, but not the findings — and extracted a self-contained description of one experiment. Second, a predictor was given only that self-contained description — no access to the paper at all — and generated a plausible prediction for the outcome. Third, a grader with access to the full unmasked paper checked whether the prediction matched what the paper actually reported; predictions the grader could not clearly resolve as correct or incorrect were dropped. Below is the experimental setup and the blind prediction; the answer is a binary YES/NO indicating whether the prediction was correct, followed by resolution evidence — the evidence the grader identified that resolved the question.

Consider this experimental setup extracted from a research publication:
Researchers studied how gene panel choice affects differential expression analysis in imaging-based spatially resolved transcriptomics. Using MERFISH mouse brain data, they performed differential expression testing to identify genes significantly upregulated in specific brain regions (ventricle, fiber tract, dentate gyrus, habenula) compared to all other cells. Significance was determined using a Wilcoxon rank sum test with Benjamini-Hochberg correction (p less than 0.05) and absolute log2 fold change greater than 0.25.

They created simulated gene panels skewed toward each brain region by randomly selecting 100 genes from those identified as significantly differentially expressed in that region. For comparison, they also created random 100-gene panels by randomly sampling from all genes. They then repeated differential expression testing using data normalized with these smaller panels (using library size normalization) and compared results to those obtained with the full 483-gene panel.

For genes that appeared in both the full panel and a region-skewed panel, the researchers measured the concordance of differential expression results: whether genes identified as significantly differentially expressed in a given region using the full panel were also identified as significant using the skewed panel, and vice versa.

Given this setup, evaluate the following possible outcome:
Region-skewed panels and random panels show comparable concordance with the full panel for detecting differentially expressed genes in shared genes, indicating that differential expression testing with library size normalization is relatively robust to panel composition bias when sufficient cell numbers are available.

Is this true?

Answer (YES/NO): NO